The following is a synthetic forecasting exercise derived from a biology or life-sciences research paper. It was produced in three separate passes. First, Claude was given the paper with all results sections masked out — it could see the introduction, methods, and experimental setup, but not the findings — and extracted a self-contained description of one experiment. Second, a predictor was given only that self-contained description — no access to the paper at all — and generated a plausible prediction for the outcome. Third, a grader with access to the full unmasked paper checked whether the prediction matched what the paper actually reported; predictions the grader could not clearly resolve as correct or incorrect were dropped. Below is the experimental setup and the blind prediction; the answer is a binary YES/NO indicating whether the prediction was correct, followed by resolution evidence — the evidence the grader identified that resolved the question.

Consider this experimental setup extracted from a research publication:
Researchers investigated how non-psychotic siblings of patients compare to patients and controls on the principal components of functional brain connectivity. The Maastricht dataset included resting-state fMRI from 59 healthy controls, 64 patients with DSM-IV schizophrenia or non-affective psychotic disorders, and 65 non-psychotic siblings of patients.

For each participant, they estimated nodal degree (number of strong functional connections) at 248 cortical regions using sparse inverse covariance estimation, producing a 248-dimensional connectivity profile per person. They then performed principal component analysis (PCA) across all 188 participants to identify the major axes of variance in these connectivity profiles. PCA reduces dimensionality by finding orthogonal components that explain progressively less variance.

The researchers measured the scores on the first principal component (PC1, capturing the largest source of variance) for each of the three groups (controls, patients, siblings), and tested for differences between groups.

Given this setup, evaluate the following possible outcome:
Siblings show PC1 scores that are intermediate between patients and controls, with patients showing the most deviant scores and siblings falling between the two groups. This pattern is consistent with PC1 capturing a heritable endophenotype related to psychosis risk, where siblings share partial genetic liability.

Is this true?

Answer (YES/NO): YES